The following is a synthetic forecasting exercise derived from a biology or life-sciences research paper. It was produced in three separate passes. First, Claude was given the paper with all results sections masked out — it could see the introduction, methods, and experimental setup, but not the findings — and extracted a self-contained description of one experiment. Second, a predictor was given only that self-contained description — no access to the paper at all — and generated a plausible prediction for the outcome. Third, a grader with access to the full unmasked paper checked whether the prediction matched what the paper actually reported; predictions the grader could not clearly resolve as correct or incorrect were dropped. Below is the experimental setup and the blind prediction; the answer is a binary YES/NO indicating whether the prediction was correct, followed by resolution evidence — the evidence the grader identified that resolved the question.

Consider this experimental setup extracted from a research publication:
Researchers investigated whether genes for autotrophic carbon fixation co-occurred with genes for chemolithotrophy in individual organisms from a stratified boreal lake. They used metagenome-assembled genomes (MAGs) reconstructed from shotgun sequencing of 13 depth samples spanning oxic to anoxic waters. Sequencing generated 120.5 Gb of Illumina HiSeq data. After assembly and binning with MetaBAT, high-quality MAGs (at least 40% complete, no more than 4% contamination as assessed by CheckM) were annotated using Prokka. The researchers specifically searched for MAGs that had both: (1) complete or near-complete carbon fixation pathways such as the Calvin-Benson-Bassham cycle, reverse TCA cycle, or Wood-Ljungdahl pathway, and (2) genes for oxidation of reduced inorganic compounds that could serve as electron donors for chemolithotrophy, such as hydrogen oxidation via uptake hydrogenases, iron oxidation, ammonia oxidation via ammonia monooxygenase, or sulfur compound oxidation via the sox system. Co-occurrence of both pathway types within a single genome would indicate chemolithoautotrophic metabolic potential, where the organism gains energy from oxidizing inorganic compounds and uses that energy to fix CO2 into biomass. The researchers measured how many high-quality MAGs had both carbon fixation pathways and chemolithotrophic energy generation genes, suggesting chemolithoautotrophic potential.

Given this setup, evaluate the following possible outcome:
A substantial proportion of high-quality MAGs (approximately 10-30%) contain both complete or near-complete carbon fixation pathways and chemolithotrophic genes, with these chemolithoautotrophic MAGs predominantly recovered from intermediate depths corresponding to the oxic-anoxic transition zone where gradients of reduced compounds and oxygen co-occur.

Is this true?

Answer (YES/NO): NO